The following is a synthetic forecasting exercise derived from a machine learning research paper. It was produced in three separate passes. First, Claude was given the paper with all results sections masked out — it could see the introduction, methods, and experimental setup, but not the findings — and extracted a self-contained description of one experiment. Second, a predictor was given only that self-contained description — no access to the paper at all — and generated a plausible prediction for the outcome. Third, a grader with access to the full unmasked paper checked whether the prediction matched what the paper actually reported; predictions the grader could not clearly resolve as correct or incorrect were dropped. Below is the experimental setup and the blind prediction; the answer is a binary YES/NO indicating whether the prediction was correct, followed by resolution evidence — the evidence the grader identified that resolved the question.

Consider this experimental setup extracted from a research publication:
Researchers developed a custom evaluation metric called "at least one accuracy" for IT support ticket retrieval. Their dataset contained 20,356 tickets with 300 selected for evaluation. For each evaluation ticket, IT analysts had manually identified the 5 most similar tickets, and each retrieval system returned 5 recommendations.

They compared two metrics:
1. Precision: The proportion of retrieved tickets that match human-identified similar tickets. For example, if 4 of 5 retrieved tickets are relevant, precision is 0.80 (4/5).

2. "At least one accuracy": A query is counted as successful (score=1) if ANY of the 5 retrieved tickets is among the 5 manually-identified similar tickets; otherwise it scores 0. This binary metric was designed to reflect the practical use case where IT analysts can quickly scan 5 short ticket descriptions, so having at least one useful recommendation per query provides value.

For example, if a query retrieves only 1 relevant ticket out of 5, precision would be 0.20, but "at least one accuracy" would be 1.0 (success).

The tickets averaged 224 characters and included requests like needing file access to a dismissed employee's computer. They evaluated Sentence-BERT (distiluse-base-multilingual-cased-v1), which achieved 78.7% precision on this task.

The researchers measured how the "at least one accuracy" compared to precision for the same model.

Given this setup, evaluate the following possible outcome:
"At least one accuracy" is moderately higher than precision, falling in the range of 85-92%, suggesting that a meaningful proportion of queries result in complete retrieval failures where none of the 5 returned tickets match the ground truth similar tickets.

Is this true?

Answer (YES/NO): NO